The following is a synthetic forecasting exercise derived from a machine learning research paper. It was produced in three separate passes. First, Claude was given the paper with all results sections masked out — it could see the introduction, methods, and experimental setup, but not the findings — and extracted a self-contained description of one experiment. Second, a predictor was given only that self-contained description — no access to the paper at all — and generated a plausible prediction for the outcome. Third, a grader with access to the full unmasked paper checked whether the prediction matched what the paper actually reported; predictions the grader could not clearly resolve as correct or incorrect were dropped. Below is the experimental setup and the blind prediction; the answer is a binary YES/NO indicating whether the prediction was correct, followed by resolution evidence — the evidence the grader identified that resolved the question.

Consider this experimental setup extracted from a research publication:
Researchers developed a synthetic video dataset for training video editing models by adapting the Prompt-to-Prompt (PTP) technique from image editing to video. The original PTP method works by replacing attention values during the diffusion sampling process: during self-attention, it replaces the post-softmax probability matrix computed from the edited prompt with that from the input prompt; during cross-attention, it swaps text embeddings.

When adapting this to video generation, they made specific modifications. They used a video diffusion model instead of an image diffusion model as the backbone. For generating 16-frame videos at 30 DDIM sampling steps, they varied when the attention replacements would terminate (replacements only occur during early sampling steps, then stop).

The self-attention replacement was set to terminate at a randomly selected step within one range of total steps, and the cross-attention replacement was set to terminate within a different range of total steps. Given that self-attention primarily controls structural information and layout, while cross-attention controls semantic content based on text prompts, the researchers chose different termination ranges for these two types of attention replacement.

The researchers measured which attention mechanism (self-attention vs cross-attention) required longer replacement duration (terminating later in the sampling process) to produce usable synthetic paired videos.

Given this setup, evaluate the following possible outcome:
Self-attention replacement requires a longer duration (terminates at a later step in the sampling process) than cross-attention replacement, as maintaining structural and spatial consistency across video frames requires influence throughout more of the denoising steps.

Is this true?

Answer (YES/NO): NO